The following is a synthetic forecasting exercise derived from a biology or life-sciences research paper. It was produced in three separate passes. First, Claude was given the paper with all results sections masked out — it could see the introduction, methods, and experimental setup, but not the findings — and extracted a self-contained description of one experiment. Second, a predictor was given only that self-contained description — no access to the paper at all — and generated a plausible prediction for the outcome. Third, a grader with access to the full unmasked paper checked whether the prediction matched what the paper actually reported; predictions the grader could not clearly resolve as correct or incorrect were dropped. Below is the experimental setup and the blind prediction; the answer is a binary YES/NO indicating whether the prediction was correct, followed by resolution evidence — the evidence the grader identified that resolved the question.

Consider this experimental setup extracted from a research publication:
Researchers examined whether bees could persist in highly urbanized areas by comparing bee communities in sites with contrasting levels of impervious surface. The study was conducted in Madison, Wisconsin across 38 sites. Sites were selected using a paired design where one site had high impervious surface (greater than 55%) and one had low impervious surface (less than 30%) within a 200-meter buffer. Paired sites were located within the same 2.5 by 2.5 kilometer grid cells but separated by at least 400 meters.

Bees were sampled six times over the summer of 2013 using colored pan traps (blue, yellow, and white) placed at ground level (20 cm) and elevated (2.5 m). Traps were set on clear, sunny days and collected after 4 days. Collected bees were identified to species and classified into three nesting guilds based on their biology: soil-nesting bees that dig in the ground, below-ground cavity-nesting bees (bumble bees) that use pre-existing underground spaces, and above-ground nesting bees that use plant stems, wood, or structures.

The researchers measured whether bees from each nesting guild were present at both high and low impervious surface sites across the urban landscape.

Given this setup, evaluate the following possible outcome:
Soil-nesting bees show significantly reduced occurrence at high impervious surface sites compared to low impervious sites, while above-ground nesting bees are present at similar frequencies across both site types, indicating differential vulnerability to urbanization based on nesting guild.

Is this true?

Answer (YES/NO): NO